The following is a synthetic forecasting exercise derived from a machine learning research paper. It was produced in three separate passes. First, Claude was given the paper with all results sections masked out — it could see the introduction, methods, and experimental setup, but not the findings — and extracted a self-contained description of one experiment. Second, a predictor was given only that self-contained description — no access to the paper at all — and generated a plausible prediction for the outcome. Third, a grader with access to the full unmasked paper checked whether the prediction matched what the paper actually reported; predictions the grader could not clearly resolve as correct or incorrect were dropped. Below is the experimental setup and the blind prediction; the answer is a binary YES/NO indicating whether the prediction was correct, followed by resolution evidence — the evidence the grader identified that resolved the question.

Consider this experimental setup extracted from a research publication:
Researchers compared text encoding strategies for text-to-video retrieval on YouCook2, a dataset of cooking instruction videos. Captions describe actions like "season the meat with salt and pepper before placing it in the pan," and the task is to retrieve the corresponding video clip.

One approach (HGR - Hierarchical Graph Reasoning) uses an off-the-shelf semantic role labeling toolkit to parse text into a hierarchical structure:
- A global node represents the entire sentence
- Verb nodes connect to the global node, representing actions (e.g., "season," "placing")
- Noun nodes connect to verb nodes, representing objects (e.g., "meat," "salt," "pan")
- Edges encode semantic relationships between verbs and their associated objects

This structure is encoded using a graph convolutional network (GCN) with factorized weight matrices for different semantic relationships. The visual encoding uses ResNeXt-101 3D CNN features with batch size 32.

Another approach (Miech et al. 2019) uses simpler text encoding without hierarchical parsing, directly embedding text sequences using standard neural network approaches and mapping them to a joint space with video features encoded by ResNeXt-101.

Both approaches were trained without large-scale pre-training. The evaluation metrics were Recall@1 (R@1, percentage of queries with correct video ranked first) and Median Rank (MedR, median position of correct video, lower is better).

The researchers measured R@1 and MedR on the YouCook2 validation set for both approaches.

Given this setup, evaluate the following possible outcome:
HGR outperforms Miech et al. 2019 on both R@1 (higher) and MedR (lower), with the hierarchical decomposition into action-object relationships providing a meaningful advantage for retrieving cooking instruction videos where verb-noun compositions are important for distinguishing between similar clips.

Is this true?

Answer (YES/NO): NO